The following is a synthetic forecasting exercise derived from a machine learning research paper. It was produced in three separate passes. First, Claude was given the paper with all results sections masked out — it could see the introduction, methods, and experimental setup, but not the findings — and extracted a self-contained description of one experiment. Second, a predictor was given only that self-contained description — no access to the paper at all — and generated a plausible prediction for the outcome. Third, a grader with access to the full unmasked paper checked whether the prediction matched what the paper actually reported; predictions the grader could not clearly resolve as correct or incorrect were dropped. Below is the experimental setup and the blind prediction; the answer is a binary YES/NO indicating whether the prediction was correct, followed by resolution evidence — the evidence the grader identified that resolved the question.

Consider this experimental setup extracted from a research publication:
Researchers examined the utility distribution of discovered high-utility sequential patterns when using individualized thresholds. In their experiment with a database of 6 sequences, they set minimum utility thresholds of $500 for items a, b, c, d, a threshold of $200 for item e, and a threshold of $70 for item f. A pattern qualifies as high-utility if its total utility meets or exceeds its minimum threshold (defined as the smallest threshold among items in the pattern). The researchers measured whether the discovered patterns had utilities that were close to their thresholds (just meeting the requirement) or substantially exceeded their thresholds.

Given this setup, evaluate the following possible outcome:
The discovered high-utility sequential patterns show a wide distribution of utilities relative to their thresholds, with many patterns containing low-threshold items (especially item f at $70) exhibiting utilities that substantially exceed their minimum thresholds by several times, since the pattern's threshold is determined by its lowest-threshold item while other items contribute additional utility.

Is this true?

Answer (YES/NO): NO